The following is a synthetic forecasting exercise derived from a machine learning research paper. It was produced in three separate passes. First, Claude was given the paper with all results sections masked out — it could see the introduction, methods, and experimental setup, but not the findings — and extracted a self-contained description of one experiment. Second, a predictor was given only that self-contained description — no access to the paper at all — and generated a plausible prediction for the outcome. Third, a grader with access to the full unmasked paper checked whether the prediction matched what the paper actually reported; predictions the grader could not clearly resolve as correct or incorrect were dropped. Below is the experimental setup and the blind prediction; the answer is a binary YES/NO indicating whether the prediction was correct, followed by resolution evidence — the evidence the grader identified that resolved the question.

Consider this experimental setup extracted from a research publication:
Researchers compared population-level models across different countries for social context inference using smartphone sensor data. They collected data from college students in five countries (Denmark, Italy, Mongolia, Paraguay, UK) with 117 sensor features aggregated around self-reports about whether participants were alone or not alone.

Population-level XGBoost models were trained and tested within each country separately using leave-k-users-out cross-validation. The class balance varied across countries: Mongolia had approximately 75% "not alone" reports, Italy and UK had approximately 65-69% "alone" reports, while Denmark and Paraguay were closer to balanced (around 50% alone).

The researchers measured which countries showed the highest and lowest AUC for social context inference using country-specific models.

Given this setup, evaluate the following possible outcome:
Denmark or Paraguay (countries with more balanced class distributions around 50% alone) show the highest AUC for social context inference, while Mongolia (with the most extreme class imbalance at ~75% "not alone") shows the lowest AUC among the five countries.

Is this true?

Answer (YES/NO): NO